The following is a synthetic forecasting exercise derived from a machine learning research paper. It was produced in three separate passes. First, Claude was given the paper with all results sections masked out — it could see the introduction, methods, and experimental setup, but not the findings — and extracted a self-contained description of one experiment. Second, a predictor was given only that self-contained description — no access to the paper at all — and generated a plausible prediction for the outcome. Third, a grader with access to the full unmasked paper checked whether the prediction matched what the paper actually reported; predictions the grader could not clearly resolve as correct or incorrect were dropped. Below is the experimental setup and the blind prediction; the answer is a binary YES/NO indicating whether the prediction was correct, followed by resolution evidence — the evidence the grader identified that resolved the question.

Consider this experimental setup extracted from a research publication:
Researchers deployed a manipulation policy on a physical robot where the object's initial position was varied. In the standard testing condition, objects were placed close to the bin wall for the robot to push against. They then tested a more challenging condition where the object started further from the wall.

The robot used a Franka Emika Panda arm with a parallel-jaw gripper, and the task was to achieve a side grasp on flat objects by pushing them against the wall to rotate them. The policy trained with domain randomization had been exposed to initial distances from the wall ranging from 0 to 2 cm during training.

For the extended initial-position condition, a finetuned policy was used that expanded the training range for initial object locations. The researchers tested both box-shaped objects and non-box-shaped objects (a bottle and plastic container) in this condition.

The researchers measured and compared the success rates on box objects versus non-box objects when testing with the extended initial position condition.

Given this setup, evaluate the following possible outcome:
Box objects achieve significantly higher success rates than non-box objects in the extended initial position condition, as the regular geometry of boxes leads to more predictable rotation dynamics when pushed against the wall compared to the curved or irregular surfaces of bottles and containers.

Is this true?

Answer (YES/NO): YES